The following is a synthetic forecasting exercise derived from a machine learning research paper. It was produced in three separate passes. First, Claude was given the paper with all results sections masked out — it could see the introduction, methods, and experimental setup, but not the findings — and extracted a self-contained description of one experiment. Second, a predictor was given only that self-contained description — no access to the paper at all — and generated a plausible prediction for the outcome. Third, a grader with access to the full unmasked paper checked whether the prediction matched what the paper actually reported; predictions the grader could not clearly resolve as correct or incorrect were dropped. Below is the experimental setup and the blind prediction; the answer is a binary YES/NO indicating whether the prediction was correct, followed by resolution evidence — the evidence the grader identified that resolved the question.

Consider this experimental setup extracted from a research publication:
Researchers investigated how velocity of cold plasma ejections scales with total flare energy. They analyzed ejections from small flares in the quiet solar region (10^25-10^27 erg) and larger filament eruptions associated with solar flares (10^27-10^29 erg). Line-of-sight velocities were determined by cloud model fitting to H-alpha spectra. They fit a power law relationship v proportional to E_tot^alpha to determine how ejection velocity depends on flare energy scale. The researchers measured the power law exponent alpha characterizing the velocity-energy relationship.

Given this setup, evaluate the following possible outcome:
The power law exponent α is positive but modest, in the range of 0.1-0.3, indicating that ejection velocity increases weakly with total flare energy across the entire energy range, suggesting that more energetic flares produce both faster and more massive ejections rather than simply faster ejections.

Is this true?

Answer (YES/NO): YES